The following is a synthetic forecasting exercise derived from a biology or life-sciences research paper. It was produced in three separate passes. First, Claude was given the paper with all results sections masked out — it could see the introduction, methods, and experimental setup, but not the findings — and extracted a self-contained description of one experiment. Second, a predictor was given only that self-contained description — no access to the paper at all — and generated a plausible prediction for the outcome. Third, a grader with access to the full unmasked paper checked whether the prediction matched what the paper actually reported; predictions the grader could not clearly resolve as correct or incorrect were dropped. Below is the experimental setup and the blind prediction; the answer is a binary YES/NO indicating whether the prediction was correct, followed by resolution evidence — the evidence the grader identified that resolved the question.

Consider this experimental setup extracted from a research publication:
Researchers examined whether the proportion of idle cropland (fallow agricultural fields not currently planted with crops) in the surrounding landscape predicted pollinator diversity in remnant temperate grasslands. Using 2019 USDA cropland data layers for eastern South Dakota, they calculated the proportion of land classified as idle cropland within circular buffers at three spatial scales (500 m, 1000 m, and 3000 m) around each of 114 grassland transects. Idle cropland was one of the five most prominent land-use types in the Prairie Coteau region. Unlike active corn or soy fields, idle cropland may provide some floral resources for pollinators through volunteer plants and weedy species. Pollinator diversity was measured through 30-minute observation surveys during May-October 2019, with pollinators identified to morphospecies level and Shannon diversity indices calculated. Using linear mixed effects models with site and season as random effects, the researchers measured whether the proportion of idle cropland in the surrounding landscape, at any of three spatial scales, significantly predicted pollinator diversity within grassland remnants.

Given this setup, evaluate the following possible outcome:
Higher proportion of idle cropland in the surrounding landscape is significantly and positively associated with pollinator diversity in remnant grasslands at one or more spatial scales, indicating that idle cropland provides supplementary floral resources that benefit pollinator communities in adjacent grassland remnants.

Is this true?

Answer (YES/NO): NO